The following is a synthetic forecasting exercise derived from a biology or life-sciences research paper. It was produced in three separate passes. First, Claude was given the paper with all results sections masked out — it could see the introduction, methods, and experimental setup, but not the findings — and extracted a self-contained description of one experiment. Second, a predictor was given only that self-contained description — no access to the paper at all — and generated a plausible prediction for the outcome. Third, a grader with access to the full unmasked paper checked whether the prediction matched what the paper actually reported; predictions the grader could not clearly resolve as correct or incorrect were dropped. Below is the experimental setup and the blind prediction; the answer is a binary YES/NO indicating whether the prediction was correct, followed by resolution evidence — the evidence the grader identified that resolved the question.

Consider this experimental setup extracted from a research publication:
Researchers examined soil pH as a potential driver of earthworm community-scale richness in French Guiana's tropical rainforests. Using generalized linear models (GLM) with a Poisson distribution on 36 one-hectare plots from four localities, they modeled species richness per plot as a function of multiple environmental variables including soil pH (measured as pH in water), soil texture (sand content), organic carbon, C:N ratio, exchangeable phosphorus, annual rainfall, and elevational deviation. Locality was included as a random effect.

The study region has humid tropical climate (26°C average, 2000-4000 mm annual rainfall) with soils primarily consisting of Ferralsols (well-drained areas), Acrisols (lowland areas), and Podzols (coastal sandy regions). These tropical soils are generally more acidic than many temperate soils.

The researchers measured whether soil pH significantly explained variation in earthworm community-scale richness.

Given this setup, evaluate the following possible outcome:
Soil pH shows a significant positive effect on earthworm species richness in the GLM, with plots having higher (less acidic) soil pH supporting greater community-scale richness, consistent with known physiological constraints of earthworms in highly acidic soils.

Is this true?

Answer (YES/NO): NO